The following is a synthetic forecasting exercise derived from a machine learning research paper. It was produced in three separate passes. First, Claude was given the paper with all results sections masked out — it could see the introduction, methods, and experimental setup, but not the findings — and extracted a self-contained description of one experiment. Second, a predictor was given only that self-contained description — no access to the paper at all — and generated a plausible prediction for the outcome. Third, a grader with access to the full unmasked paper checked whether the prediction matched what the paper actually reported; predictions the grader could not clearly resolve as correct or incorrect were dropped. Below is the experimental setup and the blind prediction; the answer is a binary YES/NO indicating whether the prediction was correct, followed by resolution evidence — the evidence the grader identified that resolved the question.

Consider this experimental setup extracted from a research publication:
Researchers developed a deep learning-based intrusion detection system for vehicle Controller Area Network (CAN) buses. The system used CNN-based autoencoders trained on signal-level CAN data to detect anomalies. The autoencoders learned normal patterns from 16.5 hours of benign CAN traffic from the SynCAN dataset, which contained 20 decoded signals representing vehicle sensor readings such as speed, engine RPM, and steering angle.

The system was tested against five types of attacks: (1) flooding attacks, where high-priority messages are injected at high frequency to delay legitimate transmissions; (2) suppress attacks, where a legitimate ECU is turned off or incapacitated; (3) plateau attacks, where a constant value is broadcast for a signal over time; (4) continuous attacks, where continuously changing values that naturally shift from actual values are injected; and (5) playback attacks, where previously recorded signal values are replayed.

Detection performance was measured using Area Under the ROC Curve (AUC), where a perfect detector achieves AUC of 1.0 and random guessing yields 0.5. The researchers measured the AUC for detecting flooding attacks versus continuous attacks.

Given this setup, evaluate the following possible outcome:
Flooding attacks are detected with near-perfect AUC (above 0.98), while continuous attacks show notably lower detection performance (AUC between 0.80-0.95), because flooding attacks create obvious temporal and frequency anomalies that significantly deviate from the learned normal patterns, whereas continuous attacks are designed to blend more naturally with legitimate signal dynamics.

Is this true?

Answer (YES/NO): YES